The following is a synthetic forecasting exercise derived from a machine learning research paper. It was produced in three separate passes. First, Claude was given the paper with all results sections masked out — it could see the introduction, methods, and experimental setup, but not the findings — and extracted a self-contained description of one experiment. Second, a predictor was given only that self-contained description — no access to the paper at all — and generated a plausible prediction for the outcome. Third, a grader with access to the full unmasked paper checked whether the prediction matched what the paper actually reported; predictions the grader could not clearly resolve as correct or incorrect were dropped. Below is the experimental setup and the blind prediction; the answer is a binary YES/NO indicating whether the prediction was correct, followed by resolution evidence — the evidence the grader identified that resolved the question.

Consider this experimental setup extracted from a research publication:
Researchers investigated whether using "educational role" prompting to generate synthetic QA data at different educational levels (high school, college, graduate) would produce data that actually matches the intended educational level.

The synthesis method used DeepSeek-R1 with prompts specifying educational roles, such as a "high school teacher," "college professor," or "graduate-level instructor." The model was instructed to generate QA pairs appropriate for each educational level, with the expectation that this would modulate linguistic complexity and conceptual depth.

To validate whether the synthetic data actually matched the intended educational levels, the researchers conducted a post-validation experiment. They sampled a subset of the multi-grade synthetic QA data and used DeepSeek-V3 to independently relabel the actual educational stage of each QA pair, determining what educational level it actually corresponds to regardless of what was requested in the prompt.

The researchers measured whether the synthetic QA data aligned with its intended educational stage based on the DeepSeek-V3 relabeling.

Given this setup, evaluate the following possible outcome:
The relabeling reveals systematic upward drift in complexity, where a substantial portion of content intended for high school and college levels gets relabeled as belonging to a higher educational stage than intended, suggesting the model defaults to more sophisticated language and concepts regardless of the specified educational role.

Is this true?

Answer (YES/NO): NO